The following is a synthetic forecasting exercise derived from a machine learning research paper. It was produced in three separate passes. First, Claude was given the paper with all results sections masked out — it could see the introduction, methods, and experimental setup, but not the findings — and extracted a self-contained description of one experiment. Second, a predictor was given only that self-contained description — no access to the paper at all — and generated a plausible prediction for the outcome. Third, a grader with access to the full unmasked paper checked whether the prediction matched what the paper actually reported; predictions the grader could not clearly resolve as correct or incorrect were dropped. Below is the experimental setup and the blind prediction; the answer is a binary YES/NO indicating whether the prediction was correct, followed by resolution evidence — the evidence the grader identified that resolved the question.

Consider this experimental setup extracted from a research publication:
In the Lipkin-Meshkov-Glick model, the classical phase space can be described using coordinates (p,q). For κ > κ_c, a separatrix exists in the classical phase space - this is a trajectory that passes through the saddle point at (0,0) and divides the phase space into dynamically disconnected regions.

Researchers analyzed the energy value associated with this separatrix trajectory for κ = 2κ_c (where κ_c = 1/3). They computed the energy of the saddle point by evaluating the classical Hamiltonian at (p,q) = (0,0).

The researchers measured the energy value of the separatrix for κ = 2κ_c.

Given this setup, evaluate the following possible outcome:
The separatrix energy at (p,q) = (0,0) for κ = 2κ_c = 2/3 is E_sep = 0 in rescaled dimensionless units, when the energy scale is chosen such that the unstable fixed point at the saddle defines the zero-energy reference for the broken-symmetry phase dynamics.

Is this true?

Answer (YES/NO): YES